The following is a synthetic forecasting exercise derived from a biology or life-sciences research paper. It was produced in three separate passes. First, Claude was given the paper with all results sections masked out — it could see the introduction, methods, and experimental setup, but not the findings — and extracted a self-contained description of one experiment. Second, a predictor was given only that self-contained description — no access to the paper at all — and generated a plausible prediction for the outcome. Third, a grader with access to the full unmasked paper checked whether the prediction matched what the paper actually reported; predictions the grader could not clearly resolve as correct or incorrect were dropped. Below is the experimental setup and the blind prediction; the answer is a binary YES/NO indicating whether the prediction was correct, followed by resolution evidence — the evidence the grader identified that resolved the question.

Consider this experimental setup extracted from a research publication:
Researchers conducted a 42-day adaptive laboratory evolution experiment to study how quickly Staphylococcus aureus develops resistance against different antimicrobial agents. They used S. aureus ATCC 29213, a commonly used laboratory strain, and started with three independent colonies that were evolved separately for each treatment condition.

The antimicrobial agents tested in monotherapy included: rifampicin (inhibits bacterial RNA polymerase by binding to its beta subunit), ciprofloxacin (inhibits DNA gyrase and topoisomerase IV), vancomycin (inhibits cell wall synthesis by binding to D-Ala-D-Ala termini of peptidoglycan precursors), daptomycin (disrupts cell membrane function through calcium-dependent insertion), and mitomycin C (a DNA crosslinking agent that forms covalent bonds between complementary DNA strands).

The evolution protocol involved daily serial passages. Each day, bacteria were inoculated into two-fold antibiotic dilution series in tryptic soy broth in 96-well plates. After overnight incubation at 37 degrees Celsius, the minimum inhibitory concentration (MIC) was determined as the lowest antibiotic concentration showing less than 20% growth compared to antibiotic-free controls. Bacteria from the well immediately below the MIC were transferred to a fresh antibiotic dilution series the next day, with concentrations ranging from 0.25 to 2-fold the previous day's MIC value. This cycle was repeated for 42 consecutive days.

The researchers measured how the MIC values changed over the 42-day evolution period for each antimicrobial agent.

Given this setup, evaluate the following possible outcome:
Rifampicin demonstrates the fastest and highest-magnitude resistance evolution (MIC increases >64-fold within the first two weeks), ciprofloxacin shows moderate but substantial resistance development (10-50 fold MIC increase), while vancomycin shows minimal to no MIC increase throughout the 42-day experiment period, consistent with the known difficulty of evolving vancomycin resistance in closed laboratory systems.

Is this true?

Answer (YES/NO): NO